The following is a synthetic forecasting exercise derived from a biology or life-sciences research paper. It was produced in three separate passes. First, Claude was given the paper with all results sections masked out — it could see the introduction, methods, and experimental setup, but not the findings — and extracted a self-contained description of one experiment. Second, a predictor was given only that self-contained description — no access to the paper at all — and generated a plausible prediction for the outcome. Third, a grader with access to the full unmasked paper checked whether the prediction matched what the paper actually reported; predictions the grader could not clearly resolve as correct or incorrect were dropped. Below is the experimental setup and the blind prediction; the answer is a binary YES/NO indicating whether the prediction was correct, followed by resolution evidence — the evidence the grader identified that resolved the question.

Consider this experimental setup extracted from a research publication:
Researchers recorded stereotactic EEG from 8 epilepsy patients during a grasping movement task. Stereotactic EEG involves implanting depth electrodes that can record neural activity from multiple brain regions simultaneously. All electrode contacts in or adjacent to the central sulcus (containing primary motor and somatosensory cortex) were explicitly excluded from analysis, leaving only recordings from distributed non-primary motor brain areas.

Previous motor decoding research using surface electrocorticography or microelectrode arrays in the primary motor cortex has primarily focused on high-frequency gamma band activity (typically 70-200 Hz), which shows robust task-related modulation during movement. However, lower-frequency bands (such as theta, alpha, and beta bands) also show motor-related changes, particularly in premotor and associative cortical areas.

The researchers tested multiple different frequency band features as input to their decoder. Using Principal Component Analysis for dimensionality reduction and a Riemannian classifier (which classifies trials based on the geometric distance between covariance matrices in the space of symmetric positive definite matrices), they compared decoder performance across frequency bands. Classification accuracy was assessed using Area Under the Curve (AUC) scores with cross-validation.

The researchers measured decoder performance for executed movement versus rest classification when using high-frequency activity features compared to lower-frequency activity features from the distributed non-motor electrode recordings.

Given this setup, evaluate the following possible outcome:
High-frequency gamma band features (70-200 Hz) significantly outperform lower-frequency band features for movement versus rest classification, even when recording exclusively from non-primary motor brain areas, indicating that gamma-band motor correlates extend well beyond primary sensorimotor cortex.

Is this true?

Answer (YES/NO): NO